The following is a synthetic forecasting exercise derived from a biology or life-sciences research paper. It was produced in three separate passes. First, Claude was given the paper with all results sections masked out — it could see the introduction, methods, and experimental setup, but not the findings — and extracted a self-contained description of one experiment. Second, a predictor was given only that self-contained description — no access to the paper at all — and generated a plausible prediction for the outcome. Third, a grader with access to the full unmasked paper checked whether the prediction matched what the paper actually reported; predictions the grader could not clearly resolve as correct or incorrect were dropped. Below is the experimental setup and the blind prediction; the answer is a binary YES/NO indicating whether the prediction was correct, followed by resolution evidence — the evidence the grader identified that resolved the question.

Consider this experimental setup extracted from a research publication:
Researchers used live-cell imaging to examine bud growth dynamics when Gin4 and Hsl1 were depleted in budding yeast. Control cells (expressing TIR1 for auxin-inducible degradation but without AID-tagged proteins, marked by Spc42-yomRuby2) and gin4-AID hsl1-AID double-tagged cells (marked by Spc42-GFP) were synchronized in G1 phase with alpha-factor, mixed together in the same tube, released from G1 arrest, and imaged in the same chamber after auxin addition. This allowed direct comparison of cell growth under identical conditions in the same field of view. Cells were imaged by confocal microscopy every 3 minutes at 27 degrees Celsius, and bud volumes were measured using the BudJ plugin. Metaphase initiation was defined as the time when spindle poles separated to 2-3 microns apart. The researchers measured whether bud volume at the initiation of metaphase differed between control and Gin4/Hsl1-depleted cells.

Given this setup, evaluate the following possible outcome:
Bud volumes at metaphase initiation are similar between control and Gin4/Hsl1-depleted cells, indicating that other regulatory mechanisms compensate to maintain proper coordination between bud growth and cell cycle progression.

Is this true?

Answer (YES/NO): YES